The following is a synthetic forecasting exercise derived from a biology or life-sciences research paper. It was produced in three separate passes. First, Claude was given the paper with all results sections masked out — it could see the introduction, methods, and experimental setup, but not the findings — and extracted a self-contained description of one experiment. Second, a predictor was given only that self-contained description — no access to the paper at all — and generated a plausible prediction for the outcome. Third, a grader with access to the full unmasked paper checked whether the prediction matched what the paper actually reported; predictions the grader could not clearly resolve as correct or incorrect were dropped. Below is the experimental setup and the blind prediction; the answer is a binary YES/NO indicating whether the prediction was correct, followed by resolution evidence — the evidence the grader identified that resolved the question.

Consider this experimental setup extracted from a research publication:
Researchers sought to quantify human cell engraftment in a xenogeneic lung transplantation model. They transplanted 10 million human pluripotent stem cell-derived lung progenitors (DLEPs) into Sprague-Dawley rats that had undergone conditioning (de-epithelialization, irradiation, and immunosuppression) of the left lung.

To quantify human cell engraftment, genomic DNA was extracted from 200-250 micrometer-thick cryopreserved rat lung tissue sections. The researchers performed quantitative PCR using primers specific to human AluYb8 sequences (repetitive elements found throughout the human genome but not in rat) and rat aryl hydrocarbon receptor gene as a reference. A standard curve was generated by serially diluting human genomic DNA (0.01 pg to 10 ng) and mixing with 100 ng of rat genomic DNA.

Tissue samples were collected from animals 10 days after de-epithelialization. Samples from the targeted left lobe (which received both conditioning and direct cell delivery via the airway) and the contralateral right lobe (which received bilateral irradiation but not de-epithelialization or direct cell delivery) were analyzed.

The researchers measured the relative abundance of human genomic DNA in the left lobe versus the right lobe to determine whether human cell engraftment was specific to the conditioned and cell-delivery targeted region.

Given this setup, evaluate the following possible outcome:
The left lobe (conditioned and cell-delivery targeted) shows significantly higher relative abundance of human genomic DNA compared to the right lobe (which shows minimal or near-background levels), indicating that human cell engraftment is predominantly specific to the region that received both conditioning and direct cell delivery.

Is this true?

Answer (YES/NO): YES